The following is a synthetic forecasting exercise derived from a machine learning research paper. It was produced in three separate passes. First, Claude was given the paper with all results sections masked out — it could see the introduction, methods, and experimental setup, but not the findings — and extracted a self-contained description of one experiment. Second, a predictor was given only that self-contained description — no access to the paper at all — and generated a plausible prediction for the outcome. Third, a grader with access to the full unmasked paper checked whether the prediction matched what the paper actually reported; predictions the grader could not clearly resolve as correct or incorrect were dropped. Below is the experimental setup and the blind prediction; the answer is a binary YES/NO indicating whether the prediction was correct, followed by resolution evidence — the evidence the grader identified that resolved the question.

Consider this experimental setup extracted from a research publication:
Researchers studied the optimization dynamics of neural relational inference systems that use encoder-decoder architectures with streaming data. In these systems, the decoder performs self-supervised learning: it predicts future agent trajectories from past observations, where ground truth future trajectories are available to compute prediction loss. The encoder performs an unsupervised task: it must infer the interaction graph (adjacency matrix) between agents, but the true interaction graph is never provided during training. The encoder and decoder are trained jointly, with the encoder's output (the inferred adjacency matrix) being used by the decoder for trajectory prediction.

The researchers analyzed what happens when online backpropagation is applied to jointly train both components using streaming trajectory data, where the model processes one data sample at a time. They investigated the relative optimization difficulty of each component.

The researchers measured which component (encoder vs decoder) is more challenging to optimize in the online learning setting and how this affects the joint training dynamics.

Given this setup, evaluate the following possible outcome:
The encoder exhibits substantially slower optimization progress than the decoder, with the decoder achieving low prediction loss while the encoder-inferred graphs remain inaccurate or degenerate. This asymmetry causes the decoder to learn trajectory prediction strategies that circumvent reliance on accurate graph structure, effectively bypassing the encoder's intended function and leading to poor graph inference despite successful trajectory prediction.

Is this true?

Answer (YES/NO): YES